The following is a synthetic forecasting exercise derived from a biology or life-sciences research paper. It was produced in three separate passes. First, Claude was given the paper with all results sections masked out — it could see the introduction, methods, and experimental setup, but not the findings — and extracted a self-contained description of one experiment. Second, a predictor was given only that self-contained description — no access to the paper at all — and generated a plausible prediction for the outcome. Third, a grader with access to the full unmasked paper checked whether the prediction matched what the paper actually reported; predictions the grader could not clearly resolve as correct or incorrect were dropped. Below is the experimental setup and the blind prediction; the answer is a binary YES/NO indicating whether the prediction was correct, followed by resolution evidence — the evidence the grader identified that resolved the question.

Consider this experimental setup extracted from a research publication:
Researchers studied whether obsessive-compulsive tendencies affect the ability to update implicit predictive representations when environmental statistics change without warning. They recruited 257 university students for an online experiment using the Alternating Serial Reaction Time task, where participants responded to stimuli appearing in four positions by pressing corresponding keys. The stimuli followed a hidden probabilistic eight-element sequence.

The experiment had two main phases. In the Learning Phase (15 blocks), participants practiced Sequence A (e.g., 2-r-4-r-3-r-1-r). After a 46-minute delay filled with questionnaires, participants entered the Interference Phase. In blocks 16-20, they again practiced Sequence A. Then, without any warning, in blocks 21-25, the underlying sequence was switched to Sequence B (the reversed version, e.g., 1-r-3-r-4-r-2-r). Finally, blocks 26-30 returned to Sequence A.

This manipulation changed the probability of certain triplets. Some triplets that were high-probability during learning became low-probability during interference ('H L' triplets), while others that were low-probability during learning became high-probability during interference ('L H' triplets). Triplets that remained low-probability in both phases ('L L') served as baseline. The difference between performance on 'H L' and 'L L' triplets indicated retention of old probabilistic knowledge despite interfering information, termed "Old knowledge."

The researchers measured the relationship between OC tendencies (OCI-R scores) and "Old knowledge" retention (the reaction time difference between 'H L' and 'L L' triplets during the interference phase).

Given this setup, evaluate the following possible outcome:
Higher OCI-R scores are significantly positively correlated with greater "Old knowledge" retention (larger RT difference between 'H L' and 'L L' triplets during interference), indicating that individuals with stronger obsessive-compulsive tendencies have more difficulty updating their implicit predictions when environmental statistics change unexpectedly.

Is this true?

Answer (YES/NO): NO